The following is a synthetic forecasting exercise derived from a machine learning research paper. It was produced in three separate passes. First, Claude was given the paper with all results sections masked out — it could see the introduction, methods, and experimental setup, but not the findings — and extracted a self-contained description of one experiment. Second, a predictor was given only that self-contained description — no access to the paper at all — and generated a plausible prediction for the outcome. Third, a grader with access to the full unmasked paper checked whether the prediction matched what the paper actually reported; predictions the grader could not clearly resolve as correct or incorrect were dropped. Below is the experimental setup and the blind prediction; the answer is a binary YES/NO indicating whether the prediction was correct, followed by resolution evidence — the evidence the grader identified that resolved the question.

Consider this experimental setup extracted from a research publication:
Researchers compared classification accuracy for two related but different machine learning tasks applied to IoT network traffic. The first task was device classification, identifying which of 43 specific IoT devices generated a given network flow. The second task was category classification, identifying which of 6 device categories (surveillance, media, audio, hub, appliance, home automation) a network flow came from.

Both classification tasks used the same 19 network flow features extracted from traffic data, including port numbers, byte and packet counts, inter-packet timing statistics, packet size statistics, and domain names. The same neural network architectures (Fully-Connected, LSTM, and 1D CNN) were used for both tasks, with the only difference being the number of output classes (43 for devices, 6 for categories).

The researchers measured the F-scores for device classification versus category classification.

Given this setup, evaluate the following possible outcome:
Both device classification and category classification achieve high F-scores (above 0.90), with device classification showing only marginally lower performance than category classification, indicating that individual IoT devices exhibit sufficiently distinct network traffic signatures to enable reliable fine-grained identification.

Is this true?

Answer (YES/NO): NO